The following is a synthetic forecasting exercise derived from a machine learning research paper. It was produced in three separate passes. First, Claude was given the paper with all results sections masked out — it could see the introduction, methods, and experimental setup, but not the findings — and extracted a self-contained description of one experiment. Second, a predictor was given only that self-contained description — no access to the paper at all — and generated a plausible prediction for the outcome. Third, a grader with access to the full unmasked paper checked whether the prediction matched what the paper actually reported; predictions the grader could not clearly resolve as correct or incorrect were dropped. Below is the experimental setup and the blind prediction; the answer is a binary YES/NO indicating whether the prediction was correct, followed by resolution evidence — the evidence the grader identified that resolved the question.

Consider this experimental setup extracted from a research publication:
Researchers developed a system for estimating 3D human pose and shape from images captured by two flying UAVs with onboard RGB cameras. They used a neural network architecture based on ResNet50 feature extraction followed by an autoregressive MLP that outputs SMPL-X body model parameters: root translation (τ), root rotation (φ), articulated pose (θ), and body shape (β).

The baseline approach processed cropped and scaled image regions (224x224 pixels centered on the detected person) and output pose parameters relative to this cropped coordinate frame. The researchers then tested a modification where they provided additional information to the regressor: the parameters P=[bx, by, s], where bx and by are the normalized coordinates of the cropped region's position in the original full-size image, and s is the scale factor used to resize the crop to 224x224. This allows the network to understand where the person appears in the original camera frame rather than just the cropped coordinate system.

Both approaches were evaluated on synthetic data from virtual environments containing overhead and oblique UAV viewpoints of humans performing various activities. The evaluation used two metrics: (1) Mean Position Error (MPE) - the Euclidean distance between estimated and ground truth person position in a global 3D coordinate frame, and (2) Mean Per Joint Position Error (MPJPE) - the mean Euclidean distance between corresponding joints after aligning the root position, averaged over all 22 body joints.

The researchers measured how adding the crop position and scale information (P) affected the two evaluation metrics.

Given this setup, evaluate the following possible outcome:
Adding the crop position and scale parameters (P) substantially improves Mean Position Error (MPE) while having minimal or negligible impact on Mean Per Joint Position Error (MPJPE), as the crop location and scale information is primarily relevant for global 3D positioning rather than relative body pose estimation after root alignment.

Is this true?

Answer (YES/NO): NO